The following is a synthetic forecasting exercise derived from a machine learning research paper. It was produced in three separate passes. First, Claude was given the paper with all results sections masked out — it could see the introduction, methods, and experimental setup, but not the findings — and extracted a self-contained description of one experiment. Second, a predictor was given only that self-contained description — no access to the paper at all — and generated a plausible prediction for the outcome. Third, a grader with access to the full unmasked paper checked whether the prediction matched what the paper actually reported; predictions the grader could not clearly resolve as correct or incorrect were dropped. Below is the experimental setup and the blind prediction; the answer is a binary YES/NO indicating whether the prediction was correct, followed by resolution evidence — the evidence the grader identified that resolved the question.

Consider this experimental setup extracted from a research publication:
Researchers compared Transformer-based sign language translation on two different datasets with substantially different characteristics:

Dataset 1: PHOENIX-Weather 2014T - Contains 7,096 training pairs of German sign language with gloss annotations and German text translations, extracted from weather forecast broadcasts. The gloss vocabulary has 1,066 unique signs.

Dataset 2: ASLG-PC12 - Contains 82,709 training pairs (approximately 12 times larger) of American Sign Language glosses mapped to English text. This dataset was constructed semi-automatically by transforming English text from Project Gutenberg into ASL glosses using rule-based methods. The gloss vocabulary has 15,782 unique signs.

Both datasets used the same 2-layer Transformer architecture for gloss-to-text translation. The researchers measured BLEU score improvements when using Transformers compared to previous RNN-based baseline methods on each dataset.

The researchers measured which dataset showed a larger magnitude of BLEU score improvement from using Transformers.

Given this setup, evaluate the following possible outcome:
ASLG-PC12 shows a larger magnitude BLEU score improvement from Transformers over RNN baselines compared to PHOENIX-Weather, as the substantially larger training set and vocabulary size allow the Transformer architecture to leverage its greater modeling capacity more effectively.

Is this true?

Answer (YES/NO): YES